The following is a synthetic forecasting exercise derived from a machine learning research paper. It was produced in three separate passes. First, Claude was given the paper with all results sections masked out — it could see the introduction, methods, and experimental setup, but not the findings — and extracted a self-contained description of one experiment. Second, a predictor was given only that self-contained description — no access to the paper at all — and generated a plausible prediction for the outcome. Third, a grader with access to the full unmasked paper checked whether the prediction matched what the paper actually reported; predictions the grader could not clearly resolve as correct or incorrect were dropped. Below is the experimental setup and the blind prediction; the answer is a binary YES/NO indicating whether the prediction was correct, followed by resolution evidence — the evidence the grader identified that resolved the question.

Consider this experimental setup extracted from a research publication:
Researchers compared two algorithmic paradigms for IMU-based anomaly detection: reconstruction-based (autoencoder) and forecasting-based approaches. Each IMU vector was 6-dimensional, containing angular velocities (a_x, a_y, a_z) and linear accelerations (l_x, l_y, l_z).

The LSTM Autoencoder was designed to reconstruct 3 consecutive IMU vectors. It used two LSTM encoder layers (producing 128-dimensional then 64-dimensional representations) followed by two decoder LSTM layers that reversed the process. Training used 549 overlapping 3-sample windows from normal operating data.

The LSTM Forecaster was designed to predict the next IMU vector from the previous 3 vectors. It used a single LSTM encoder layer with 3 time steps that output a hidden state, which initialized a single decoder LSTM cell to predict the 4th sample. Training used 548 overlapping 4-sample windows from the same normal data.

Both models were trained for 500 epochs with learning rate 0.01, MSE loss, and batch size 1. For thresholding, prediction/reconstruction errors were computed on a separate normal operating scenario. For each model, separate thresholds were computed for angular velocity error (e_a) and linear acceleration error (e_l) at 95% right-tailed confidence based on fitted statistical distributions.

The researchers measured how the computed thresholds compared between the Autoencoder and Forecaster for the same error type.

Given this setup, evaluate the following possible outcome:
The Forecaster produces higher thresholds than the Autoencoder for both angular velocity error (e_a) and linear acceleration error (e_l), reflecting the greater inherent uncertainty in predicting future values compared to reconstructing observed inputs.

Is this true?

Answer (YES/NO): NO